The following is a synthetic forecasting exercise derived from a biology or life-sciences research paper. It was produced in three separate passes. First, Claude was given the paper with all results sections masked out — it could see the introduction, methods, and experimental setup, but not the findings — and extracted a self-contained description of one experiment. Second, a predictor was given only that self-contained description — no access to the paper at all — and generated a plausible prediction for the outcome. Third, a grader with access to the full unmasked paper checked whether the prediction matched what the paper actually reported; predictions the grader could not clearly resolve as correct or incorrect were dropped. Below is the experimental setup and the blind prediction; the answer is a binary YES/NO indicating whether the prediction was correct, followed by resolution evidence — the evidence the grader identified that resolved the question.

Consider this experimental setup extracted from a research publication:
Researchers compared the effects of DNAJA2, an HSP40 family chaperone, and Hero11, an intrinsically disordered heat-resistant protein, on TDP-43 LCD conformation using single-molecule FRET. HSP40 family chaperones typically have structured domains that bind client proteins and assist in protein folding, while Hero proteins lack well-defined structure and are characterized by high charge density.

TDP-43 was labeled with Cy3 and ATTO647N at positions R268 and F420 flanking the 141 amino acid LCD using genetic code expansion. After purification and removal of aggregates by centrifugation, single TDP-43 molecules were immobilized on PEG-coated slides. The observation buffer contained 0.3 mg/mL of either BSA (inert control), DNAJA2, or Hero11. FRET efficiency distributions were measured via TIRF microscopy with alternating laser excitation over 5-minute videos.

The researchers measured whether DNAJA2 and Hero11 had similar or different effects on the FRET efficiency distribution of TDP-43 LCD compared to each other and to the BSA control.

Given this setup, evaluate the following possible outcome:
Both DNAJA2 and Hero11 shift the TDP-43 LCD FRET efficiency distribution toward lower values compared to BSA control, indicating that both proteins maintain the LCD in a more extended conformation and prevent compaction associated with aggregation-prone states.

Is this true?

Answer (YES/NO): YES